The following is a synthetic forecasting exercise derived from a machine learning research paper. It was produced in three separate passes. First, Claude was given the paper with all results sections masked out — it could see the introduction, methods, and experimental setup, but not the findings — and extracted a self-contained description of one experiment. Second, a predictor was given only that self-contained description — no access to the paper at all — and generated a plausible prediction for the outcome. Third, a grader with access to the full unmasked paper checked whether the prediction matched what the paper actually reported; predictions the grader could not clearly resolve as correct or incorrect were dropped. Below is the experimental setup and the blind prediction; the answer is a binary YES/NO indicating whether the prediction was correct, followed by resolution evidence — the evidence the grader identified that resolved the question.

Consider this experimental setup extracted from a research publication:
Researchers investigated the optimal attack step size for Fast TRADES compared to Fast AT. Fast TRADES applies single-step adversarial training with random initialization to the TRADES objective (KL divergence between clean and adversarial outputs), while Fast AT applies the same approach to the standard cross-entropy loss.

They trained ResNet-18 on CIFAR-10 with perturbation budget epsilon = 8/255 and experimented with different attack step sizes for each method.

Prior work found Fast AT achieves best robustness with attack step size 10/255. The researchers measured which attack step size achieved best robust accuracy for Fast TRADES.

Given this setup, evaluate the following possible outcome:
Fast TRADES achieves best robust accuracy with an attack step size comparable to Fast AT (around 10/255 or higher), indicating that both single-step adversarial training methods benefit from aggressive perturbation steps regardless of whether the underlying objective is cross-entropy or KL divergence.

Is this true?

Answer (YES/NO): NO